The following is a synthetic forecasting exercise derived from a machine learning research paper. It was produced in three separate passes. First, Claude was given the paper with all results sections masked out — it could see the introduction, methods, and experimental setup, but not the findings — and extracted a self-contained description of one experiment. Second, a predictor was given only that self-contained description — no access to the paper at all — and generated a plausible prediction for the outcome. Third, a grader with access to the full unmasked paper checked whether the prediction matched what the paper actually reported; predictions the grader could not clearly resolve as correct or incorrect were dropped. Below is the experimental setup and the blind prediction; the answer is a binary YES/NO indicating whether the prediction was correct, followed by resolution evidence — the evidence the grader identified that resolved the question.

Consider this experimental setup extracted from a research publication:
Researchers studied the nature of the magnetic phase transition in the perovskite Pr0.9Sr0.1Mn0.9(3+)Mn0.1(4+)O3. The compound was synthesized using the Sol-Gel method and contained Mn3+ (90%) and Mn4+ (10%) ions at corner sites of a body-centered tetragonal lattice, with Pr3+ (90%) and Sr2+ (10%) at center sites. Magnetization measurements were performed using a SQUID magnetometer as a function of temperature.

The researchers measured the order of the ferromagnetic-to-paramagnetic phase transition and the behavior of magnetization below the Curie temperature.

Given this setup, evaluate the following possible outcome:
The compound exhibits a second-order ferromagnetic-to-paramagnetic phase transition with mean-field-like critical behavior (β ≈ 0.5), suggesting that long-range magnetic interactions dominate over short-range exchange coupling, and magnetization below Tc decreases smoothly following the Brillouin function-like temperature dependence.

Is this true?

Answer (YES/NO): NO